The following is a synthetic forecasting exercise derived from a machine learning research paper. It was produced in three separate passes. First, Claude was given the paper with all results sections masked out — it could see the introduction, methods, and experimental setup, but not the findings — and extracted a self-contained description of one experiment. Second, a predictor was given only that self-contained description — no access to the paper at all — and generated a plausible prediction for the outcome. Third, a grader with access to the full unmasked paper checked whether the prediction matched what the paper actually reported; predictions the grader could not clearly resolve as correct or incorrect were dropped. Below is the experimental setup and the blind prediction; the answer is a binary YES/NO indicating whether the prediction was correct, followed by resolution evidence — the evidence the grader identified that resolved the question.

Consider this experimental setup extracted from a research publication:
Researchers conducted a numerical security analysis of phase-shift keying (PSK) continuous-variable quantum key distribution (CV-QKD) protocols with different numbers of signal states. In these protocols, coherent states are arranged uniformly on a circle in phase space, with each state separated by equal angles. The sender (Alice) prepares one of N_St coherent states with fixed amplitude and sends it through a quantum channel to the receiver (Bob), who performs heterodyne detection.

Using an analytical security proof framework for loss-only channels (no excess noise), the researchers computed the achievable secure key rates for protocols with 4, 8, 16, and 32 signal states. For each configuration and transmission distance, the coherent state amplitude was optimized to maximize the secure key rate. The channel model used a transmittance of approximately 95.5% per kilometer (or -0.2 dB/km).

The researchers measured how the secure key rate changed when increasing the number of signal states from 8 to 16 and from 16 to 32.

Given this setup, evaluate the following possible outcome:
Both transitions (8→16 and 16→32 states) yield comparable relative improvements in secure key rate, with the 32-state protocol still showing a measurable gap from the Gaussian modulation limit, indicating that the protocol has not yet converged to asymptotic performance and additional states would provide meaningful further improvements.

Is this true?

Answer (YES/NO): NO